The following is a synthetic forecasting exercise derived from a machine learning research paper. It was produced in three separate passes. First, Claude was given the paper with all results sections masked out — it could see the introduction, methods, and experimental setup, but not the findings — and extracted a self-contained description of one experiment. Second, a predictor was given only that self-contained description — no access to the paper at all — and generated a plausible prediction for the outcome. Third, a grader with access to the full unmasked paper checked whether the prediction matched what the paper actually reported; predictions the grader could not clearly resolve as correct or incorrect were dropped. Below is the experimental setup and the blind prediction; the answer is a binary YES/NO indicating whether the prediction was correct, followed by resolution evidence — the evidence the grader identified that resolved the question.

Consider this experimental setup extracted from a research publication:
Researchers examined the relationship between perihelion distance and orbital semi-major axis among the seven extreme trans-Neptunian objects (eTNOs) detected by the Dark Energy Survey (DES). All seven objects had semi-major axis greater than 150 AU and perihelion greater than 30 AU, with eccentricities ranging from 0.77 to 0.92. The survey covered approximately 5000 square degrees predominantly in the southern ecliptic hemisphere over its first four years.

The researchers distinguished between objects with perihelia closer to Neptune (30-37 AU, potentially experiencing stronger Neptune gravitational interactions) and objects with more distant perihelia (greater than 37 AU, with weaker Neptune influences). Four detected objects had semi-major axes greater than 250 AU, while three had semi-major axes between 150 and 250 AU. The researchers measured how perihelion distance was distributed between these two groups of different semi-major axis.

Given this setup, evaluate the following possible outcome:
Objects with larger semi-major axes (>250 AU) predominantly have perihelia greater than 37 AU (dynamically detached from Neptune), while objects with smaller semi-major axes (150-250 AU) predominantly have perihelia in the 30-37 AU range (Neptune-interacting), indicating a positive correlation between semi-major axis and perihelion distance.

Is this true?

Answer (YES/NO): YES